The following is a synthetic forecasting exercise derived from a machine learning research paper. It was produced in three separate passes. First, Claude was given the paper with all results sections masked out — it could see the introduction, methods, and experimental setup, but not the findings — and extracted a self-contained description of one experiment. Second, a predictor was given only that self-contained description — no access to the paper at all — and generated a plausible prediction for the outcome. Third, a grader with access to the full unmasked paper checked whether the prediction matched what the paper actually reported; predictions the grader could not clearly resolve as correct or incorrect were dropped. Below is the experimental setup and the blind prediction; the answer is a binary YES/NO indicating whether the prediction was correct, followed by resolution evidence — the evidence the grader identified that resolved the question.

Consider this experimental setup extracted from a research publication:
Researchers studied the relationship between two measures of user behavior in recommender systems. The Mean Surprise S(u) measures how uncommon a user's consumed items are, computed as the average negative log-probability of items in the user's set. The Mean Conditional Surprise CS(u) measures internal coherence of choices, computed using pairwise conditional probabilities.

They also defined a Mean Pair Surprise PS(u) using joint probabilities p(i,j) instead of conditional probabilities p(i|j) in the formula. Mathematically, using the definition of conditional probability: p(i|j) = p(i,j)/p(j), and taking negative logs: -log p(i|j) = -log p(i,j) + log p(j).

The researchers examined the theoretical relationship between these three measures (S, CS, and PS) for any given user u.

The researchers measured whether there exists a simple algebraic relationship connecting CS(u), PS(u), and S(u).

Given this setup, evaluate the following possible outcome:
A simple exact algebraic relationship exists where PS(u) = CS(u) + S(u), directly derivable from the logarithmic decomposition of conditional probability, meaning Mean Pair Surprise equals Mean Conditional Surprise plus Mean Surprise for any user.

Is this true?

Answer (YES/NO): YES